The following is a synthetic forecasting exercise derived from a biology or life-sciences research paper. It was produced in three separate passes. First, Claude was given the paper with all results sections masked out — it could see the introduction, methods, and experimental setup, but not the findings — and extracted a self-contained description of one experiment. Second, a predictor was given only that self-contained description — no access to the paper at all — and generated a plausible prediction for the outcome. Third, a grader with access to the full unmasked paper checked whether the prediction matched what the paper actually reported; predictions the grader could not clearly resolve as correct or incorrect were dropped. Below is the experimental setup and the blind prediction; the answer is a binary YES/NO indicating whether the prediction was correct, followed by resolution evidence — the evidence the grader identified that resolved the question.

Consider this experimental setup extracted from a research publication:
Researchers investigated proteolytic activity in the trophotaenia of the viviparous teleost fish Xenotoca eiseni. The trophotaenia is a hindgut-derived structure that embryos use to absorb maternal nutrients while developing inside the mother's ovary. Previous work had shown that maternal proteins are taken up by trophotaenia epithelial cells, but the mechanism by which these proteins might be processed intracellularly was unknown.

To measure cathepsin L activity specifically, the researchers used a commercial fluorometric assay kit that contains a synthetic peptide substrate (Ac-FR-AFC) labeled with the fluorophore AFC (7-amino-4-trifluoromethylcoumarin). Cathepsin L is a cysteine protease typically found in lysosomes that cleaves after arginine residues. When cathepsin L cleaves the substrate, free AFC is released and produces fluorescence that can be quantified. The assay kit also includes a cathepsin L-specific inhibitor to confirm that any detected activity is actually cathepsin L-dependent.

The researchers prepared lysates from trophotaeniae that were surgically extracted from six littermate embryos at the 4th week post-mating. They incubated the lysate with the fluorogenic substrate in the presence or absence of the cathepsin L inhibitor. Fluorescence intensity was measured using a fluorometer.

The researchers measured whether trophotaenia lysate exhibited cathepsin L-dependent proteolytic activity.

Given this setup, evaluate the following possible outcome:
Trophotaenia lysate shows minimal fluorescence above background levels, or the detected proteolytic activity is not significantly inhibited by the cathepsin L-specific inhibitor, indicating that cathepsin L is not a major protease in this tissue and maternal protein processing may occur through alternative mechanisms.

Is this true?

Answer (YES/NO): NO